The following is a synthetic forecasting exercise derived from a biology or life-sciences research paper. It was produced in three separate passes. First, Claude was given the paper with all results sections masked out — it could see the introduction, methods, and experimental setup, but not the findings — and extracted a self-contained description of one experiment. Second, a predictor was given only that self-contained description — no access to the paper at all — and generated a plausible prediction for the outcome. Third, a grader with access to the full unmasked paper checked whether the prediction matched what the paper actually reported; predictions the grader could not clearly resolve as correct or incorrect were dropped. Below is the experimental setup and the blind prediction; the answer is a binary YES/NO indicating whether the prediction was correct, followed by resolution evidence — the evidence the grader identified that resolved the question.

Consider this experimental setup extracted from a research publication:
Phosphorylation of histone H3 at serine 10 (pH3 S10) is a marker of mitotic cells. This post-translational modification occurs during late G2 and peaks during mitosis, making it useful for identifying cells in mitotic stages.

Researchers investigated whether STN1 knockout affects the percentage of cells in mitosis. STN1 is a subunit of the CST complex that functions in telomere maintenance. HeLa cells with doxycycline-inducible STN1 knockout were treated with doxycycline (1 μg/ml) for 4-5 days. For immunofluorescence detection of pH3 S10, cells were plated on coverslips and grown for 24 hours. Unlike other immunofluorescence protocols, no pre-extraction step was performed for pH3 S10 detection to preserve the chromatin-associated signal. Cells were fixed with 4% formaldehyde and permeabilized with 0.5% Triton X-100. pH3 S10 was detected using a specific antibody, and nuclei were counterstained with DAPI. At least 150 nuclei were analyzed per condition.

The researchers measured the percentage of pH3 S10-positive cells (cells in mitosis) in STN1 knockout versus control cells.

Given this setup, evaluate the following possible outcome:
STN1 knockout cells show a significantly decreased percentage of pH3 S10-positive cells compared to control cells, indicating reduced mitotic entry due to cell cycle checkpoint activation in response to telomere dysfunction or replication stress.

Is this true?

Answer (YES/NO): NO